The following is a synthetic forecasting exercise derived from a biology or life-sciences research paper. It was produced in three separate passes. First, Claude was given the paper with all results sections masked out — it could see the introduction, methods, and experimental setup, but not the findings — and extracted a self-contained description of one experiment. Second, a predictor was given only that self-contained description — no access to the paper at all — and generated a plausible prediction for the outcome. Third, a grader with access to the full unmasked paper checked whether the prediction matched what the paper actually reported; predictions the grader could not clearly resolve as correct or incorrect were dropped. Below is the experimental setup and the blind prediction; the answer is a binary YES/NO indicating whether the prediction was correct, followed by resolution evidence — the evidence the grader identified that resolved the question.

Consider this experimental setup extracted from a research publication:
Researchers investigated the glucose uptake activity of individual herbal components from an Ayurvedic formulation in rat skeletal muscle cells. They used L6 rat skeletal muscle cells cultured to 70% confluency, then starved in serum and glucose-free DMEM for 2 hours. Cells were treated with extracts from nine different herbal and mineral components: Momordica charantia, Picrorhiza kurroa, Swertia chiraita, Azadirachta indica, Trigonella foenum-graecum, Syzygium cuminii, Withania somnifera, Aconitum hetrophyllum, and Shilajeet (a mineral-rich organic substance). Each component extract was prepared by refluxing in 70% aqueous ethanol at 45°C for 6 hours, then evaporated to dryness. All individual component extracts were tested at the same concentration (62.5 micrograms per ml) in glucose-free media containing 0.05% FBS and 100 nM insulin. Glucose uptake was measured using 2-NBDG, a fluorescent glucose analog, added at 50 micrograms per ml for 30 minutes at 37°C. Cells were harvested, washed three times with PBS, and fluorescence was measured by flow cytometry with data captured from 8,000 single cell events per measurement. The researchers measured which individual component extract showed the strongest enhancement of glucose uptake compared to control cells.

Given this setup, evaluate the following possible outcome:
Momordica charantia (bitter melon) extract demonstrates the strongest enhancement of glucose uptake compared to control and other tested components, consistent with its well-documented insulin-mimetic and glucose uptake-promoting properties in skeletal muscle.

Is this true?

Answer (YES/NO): NO